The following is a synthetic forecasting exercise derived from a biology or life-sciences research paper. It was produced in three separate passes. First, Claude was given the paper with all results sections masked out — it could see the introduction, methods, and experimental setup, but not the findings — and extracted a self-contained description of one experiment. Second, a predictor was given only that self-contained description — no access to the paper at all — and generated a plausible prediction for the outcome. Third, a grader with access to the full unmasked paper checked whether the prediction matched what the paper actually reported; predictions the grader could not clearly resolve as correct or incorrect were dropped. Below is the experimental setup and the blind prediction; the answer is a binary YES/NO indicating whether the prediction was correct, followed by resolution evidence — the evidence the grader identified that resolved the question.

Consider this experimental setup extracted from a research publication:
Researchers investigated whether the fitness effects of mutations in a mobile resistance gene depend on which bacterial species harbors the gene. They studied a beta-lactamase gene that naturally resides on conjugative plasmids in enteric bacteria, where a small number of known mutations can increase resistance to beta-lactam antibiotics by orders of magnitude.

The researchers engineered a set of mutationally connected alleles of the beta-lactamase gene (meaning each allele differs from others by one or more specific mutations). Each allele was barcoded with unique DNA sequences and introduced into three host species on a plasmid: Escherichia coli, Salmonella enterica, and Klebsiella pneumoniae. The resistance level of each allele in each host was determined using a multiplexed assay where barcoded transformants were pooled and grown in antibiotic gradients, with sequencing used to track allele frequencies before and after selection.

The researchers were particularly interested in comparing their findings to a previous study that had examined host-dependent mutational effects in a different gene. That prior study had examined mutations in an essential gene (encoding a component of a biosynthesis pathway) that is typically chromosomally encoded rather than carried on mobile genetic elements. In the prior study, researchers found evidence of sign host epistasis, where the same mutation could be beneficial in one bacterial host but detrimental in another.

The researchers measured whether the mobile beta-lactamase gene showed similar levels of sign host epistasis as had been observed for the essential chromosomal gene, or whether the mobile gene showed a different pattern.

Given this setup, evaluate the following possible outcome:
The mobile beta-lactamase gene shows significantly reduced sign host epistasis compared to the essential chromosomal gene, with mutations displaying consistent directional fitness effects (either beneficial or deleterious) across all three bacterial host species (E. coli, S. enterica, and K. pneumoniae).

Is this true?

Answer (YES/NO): YES